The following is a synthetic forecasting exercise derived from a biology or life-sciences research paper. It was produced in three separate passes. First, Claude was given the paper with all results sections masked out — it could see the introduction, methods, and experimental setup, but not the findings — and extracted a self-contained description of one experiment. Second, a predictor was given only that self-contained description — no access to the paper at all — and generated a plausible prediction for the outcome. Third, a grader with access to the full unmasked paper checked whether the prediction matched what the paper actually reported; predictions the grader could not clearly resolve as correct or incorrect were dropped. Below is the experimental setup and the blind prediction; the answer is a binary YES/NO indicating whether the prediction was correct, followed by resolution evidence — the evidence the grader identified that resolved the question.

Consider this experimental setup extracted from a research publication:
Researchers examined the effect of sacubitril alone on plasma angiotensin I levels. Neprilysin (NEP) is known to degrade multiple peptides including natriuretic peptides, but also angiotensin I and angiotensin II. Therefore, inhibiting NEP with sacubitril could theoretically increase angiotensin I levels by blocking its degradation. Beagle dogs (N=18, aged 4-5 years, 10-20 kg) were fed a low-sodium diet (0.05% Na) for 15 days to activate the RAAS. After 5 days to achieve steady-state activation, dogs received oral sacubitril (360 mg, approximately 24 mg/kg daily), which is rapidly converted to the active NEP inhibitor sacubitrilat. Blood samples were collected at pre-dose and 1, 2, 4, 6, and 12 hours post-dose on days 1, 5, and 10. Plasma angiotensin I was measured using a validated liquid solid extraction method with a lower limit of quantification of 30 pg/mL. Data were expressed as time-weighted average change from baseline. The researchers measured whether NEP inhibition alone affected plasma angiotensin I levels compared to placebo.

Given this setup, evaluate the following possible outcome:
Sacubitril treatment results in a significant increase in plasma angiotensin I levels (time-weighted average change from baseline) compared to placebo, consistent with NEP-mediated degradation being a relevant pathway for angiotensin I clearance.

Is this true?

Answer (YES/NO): NO